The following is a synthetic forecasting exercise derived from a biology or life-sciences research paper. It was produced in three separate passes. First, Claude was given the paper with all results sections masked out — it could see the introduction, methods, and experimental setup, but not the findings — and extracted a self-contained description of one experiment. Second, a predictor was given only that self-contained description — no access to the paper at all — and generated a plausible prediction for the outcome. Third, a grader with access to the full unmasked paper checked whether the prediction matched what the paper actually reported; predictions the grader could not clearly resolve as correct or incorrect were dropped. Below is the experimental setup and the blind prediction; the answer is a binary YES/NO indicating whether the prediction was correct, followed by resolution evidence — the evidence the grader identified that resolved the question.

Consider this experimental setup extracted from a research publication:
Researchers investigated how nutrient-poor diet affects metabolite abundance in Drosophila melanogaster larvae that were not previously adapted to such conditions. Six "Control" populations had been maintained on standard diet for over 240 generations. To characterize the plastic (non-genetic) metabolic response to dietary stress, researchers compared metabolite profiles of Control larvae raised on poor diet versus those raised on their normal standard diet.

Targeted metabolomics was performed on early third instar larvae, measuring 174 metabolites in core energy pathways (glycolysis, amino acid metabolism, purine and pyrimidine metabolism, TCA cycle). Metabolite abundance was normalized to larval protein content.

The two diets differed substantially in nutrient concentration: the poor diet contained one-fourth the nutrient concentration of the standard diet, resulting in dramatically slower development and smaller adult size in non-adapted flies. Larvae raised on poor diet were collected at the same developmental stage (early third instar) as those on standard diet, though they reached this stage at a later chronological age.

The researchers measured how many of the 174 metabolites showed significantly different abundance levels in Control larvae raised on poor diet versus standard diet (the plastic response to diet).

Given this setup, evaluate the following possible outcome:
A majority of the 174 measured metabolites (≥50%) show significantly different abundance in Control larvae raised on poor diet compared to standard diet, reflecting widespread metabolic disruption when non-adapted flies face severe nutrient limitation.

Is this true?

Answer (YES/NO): YES